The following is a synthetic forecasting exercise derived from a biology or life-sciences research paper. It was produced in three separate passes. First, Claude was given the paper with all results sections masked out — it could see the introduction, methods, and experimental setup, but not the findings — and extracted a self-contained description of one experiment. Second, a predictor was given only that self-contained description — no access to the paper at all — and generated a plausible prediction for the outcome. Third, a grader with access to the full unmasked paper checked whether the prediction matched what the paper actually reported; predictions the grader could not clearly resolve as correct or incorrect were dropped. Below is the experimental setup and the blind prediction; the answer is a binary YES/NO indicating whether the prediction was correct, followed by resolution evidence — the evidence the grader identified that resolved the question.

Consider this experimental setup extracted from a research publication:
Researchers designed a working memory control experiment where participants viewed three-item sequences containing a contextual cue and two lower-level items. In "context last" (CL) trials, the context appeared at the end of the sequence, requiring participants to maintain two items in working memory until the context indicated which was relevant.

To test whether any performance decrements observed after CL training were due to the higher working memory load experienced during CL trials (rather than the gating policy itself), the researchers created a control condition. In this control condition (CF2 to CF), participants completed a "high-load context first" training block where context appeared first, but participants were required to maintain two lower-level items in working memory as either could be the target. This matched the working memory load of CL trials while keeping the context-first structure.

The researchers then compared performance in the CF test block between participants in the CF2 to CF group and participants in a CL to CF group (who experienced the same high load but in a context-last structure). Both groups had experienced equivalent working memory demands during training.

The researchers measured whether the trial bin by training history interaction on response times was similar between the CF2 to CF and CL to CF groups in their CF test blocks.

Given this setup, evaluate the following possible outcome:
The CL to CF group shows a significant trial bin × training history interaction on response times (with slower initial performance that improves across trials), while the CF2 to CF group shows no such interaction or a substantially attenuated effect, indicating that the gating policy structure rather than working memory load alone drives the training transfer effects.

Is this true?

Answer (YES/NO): YES